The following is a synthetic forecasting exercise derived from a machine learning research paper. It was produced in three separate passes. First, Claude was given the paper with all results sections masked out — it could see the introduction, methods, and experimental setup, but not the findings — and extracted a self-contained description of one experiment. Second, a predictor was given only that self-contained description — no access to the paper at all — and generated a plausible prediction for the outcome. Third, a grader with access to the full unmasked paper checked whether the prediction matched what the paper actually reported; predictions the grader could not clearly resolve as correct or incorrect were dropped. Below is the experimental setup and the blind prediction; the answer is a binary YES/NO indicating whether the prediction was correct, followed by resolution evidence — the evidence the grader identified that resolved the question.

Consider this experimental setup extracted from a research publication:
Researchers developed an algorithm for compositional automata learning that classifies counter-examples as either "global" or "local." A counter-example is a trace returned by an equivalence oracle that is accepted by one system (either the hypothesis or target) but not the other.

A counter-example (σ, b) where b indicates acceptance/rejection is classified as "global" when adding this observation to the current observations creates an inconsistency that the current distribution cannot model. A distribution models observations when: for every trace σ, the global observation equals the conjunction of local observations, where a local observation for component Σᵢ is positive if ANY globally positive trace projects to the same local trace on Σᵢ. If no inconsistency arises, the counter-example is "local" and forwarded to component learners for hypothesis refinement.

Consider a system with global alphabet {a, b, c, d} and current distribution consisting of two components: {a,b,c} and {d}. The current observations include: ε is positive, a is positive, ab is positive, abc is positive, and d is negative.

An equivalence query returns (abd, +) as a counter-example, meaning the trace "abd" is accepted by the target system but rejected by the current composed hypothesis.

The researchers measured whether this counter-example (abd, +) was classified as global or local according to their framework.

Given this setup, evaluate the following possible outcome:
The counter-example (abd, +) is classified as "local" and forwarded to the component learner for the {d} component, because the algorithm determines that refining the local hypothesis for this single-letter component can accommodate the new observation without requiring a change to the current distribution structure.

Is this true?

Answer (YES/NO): NO